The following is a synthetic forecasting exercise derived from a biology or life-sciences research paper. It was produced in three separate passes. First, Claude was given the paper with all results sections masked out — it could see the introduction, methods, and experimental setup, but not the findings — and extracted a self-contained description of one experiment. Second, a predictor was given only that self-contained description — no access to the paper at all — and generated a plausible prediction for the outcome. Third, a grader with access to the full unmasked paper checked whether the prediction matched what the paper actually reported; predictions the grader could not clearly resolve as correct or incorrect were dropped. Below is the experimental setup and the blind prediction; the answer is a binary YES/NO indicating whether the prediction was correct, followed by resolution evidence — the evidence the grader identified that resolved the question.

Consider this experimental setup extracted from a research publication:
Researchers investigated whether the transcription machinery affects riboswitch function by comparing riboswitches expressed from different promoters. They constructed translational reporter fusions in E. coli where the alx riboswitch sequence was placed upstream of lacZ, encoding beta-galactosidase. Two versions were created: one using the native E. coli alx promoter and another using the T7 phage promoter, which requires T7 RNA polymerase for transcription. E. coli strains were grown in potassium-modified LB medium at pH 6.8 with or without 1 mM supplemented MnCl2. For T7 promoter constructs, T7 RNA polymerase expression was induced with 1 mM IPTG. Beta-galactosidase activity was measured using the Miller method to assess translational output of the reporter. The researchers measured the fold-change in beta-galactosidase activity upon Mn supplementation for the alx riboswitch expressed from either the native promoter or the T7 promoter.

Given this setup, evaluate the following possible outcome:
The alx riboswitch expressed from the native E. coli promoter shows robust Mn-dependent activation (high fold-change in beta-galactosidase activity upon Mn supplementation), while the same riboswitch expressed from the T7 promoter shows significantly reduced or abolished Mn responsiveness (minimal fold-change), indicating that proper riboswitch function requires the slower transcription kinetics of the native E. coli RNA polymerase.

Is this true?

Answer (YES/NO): YES